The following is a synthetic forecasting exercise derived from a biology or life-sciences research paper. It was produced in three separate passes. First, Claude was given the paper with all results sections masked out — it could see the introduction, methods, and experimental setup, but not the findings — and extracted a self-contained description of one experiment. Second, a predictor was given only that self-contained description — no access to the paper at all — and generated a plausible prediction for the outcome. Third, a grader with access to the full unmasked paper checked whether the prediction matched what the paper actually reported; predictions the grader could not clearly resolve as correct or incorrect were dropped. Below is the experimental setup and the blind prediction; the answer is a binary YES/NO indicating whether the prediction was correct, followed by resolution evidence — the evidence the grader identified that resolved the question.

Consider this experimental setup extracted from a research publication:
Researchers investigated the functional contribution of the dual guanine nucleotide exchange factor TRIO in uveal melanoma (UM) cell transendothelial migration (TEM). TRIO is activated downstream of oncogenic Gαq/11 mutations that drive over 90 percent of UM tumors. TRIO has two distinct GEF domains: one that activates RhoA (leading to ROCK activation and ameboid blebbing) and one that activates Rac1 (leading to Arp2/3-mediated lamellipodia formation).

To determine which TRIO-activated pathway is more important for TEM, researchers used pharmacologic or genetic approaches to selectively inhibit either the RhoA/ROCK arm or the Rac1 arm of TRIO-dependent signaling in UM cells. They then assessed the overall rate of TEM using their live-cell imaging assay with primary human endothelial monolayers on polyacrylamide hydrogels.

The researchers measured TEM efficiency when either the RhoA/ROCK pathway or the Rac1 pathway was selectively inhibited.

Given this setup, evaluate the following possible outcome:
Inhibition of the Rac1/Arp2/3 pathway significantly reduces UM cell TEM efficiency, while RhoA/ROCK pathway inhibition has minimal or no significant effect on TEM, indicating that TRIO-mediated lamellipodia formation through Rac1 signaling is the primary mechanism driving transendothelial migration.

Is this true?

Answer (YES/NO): NO